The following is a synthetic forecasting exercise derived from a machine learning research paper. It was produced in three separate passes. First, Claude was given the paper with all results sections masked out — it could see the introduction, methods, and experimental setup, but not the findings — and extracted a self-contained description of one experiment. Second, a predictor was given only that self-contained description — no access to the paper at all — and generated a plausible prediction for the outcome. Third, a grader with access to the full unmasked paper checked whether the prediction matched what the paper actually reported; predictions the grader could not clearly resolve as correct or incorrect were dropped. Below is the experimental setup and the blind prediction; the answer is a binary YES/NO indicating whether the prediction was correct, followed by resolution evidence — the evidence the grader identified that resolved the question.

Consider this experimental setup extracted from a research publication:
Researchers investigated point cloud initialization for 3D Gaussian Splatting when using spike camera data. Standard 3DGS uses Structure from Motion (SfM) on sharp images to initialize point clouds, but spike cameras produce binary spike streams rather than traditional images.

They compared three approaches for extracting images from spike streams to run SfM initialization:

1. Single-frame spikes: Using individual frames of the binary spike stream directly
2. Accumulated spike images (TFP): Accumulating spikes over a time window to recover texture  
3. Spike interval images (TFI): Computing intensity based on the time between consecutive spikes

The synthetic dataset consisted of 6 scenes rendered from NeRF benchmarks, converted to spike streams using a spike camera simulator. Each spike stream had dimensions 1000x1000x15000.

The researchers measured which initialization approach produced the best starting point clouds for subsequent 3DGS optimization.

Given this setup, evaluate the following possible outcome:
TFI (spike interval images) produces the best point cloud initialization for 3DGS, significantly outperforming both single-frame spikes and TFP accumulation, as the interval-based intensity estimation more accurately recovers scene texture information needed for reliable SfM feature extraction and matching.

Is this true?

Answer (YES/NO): YES